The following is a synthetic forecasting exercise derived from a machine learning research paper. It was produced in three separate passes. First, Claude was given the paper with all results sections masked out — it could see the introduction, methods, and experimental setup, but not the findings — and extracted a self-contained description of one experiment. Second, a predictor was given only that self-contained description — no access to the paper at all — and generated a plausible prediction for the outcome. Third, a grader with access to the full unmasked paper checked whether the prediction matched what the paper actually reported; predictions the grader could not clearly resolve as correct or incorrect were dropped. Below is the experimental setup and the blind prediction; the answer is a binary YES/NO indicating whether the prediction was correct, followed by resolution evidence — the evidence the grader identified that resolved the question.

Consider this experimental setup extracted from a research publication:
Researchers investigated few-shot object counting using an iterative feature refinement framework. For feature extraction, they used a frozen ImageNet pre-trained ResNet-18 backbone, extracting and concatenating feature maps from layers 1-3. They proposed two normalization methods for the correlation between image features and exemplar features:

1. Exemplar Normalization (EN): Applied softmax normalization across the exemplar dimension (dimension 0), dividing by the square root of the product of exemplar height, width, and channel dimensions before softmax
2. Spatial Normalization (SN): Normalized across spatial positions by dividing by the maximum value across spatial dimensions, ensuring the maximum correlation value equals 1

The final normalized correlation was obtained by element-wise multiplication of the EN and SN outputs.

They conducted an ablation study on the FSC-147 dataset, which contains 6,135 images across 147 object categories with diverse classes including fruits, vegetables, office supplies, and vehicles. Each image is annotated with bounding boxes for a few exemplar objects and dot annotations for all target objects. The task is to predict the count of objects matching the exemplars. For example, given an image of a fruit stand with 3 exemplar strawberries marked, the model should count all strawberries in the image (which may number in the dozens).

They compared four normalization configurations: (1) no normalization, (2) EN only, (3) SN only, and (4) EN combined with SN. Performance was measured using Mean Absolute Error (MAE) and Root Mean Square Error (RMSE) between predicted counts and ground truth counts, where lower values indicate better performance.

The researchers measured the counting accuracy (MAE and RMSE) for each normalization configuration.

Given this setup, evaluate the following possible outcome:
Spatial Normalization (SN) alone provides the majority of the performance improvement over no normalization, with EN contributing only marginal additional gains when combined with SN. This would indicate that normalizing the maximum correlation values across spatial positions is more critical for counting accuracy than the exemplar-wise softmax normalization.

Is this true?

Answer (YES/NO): NO